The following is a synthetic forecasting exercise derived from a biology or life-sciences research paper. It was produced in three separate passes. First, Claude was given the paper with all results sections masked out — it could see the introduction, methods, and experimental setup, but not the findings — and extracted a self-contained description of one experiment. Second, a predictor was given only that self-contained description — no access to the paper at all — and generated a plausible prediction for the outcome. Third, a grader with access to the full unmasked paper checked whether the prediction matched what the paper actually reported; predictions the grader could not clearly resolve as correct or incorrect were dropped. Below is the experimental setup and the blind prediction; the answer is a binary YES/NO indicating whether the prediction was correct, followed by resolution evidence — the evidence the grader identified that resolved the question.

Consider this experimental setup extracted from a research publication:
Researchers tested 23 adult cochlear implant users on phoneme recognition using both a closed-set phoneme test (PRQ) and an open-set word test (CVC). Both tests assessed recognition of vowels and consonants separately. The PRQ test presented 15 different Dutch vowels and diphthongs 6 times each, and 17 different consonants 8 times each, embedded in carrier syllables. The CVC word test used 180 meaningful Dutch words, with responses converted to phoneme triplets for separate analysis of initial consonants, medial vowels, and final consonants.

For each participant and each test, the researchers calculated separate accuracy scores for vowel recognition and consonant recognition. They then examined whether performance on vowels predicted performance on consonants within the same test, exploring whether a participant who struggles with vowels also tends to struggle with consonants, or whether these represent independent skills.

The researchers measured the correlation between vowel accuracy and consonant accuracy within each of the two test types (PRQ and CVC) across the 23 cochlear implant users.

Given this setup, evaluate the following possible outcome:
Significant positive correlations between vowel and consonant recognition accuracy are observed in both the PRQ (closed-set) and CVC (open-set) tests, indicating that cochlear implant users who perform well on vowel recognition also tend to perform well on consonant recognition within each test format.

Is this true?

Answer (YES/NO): YES